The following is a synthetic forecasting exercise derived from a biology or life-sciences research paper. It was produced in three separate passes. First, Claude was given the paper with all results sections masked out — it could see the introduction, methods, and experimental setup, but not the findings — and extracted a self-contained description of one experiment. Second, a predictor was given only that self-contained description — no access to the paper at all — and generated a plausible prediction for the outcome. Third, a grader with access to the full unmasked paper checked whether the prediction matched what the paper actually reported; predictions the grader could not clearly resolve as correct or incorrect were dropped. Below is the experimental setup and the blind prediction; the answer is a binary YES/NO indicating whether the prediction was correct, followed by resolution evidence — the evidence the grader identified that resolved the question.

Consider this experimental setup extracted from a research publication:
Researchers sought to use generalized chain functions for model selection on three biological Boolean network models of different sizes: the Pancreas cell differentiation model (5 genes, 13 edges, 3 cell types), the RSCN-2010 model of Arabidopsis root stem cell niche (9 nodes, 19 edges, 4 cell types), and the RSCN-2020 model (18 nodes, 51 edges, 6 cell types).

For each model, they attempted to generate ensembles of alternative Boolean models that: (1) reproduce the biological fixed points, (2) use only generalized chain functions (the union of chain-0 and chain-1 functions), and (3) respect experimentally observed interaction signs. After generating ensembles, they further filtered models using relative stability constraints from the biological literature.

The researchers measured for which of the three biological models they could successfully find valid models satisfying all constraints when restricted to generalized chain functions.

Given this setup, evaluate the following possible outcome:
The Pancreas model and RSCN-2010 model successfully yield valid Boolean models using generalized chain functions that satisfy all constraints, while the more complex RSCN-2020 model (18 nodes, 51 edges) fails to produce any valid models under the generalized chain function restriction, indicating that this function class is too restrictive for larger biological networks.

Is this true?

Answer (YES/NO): NO